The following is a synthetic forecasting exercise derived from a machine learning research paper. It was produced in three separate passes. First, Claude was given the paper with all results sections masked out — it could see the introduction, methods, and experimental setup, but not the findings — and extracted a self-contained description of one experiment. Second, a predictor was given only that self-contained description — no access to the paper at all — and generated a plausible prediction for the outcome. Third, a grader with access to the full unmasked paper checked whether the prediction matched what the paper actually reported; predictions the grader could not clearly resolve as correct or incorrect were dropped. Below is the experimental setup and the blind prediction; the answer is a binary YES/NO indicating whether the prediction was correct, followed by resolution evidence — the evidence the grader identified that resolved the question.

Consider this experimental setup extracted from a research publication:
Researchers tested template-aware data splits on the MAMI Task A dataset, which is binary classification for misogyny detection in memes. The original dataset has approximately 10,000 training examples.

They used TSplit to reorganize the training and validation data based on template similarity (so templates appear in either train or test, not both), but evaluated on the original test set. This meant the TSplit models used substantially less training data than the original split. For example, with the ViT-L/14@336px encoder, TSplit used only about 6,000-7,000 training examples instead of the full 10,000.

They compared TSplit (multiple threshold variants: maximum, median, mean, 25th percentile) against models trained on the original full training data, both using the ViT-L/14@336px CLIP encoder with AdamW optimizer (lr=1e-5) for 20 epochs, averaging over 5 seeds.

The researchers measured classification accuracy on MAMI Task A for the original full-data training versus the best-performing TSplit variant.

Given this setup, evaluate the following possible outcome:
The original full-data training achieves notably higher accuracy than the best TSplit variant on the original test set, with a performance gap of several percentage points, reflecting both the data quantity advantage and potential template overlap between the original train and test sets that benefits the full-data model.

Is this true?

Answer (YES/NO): YES